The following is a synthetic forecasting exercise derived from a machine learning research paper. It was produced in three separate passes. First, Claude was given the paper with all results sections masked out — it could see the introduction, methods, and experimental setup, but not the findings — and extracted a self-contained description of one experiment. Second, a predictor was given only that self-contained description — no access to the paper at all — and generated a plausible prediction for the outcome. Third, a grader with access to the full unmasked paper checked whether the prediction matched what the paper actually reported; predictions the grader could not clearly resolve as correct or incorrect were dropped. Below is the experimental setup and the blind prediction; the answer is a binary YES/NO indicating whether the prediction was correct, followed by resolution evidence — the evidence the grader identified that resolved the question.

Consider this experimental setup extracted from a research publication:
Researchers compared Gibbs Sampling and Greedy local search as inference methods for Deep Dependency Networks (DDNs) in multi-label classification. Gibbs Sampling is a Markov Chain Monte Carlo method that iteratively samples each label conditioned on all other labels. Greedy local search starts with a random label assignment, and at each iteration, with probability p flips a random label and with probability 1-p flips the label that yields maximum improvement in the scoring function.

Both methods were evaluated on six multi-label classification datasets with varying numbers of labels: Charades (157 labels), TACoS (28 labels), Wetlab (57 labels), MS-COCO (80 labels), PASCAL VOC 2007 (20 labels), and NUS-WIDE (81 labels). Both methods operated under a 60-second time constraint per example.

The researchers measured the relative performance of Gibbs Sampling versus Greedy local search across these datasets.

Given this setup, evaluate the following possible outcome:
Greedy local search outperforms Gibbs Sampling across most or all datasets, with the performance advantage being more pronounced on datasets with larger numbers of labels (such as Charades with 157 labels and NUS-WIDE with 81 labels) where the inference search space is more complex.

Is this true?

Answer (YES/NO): NO